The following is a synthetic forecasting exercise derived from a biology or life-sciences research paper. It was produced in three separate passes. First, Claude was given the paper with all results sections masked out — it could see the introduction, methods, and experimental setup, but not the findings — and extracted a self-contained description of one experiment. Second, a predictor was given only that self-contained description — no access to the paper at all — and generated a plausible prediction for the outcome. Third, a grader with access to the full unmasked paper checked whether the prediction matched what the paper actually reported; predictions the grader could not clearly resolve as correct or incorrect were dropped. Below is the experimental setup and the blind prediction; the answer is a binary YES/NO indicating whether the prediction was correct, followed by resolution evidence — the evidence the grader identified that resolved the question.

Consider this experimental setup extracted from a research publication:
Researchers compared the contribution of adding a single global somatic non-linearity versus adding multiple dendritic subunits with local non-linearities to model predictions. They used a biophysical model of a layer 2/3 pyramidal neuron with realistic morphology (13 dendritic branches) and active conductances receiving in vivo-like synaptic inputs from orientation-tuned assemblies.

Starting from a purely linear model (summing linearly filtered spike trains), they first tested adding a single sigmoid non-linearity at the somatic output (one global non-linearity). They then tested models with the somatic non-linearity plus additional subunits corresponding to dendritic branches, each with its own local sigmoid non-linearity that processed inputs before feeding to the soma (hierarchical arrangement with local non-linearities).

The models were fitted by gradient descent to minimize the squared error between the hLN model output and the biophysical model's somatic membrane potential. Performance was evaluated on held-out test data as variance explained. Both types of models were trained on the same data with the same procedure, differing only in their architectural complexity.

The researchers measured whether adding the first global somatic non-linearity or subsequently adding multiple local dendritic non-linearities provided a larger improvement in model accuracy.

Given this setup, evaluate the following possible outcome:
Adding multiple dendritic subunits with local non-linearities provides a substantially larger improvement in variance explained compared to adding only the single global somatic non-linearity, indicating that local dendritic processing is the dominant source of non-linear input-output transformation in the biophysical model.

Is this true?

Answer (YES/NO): NO